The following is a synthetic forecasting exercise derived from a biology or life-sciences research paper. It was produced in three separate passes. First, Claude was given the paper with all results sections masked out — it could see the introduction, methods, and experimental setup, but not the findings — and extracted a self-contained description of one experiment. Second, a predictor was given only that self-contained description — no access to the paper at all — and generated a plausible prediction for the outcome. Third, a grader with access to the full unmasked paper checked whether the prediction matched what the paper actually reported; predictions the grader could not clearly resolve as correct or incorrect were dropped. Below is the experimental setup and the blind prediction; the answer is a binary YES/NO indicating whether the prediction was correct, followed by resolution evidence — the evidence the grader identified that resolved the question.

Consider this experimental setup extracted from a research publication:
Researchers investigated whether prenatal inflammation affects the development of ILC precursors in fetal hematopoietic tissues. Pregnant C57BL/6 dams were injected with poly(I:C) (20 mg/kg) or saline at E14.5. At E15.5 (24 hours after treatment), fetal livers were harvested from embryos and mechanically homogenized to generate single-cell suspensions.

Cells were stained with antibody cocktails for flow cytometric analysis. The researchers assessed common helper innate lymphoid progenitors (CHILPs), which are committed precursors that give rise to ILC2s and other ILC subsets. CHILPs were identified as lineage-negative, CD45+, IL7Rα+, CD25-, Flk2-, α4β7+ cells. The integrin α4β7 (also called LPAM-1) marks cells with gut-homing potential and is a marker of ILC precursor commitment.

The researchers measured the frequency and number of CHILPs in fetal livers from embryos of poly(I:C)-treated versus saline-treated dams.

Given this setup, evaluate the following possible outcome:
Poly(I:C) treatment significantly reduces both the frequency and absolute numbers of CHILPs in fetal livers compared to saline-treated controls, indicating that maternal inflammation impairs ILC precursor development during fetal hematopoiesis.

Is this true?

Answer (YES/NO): NO